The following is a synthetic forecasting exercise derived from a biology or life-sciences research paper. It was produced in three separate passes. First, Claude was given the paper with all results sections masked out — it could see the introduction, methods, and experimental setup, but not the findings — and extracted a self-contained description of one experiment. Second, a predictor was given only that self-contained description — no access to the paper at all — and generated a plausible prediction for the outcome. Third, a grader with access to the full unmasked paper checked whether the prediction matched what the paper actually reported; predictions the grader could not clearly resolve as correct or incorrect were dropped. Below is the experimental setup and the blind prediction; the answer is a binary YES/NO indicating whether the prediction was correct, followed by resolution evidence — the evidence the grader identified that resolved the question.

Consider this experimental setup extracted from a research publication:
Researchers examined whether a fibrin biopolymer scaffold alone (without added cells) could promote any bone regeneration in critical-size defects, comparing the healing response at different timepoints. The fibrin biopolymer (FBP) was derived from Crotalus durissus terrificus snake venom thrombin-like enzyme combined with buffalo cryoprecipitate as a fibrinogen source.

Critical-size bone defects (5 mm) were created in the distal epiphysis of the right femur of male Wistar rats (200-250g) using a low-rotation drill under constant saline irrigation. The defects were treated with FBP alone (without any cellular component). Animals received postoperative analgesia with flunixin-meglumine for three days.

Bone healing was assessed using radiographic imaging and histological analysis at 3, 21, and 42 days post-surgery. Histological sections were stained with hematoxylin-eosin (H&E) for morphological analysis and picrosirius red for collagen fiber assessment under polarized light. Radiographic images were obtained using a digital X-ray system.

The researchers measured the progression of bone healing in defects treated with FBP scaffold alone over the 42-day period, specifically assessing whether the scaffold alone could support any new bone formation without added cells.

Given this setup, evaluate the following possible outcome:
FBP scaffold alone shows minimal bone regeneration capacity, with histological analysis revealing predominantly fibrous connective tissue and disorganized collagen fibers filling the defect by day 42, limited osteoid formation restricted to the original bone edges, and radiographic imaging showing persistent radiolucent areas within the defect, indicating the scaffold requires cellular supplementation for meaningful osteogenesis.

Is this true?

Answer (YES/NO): NO